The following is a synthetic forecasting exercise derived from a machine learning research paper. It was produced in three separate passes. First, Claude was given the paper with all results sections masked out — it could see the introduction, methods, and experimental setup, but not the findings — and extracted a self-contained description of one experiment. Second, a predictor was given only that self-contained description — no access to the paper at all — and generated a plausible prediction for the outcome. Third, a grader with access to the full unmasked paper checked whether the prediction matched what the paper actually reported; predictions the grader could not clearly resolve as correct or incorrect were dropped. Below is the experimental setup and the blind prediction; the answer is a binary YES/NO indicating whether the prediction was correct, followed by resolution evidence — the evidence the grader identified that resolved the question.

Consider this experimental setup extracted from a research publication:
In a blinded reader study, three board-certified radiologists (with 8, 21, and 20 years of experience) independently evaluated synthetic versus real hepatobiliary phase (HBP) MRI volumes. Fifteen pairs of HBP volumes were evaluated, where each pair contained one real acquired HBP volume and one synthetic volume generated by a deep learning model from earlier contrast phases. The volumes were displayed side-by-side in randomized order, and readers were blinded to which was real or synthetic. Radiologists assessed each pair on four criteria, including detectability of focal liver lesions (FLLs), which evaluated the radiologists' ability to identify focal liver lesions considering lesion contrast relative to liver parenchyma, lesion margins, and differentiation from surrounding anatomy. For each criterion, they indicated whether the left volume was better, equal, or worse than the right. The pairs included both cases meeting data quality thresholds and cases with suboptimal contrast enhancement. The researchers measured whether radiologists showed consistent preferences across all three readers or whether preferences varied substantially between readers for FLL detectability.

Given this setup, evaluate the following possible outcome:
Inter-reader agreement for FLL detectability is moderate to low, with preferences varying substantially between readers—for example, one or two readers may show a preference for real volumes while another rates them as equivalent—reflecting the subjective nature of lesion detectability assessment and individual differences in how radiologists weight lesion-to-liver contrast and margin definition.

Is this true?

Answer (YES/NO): YES